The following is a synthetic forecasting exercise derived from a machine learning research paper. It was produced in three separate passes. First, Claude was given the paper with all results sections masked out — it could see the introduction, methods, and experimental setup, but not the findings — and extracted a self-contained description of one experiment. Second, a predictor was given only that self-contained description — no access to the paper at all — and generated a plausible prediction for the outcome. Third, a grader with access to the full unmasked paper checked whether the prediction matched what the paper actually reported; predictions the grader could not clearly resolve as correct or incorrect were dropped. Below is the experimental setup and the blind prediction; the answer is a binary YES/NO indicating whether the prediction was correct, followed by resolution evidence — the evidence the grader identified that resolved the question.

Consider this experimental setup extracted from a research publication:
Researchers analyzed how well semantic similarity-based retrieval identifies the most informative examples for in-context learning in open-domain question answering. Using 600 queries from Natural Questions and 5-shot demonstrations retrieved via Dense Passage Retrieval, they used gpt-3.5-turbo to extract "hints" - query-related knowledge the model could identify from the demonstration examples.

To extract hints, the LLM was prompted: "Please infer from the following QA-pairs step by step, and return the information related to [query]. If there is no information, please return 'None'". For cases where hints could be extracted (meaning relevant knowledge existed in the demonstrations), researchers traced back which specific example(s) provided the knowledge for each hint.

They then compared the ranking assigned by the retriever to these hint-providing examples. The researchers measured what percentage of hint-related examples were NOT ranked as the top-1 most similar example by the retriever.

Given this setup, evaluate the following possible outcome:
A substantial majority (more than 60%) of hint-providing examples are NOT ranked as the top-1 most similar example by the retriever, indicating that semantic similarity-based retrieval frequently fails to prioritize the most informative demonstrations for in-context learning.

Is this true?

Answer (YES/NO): NO